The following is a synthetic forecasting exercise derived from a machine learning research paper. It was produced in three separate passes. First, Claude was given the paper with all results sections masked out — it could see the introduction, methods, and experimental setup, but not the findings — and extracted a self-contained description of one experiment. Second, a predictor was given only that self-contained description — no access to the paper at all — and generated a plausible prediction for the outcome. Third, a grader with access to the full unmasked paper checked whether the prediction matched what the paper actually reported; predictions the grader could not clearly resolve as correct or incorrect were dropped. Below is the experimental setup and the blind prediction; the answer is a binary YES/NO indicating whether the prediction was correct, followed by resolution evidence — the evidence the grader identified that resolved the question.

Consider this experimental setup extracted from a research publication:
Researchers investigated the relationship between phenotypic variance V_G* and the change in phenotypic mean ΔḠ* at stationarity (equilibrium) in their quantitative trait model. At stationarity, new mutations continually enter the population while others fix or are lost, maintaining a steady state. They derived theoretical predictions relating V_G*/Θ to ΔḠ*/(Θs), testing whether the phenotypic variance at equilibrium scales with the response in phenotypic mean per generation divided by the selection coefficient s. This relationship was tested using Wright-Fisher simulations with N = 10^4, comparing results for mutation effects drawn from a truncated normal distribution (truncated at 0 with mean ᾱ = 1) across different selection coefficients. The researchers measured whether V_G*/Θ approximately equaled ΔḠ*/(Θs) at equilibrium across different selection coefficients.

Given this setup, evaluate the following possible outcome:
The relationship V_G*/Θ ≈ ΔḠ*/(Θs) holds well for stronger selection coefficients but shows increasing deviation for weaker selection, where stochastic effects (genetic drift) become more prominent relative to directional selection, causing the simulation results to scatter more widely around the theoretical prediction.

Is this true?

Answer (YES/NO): YES